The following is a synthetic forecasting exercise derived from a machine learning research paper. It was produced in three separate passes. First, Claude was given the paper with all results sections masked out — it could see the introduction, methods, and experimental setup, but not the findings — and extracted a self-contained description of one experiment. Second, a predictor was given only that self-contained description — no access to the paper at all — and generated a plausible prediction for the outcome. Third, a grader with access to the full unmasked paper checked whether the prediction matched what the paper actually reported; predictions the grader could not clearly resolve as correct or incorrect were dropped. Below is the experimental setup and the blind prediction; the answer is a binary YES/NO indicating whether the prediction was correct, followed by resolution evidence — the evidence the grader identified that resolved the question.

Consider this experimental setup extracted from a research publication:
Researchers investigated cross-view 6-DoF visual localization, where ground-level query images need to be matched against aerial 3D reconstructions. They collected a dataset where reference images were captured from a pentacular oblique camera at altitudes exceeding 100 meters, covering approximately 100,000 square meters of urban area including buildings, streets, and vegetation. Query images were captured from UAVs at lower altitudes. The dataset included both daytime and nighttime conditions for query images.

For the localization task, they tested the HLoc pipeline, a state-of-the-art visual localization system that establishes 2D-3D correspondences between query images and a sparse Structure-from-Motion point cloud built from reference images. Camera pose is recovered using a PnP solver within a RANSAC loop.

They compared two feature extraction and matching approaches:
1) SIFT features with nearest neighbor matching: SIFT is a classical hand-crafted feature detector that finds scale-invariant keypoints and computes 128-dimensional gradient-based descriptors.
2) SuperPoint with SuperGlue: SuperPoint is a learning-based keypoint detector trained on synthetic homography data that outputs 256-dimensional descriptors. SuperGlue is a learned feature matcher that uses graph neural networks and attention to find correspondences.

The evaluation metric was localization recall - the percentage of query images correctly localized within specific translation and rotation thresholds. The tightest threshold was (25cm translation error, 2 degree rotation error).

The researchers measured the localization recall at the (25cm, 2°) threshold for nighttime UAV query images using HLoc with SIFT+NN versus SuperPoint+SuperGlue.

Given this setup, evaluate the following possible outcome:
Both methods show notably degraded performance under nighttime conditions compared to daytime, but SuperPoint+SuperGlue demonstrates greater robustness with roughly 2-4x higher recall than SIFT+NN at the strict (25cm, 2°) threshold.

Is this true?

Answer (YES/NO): NO